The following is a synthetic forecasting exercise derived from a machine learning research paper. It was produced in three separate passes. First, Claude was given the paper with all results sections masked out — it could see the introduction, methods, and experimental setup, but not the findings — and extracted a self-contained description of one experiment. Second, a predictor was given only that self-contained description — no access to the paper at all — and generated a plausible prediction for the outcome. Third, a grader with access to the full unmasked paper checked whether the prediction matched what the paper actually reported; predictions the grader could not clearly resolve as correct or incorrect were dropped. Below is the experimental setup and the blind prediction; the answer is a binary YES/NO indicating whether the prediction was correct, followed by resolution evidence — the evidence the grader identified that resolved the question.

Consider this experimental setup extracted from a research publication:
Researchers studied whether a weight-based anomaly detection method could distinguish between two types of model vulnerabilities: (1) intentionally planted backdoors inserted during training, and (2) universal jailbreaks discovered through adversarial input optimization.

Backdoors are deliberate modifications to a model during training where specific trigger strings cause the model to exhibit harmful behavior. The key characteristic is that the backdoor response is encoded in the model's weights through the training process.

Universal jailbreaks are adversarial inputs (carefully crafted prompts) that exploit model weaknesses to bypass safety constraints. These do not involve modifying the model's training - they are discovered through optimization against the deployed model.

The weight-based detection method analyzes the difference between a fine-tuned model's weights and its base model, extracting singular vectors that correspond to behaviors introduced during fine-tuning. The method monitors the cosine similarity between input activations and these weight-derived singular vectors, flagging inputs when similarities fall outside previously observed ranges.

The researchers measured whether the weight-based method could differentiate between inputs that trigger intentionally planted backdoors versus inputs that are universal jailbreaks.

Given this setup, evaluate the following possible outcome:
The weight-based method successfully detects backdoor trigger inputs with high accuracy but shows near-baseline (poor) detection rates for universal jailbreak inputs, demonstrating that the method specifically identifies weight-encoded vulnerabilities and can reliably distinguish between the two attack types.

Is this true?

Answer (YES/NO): YES